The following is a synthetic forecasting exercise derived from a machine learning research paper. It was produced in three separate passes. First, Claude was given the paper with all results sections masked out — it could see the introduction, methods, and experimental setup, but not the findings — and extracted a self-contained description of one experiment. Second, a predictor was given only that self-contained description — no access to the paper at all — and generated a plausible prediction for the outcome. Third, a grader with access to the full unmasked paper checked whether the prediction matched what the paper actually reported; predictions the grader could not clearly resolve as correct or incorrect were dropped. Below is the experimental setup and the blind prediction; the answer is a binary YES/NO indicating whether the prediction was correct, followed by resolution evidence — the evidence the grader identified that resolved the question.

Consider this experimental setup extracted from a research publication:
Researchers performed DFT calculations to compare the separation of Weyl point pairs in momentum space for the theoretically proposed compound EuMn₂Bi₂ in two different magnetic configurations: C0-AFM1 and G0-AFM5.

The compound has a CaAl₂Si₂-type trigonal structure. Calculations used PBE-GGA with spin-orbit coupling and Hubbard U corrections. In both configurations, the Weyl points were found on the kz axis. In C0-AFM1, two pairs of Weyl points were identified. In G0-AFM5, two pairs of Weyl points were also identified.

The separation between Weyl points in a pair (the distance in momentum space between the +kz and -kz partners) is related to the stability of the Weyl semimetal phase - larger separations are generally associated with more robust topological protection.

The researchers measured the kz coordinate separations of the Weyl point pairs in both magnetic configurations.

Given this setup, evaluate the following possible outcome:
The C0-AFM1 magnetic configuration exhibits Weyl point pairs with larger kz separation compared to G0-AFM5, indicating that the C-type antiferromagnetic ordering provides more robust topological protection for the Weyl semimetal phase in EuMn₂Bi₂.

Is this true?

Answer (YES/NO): NO